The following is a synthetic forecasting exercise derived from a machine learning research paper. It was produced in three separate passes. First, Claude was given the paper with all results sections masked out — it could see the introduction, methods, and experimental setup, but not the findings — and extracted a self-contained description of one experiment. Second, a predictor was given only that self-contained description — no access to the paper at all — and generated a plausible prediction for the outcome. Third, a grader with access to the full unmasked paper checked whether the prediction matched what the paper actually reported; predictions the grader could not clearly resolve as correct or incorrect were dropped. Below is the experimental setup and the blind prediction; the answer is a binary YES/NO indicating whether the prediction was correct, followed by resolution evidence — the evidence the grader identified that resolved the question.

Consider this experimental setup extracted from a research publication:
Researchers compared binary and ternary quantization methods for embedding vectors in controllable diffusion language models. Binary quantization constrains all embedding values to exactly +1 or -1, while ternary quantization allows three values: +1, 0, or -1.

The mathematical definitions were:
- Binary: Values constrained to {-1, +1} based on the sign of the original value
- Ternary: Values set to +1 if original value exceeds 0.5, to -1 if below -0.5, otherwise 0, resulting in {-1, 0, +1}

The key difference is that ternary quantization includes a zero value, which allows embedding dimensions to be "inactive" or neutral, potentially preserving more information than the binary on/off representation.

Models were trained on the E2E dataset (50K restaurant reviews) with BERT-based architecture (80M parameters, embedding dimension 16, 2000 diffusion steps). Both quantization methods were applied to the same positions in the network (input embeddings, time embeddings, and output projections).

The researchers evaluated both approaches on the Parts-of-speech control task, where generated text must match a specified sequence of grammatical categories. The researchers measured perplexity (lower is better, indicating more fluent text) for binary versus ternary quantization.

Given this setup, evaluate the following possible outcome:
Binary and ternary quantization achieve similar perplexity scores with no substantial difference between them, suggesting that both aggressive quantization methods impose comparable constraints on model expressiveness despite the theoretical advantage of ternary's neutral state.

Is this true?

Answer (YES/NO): NO